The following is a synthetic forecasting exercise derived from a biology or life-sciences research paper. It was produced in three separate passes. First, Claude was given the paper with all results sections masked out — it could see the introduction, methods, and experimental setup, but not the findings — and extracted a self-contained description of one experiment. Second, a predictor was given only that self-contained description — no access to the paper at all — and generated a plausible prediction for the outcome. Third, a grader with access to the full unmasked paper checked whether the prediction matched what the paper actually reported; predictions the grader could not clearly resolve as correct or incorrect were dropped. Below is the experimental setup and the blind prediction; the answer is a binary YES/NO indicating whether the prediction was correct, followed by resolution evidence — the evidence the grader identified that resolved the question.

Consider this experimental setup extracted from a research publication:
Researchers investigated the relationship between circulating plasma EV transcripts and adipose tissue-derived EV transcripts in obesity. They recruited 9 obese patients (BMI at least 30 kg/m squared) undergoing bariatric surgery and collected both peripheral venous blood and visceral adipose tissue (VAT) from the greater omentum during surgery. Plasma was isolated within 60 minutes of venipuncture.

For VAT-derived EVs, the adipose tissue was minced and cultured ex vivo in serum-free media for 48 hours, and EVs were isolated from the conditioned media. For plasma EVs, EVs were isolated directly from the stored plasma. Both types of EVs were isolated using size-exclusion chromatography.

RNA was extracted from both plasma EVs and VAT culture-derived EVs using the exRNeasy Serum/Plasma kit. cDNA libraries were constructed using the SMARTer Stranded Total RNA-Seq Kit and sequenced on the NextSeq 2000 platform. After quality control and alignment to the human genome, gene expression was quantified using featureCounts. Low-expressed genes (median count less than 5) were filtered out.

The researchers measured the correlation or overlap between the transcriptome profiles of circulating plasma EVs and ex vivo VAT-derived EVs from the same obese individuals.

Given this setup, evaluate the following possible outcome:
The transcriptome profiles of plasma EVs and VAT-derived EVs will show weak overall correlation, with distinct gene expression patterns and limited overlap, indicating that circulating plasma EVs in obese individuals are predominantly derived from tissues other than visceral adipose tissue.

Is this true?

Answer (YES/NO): NO